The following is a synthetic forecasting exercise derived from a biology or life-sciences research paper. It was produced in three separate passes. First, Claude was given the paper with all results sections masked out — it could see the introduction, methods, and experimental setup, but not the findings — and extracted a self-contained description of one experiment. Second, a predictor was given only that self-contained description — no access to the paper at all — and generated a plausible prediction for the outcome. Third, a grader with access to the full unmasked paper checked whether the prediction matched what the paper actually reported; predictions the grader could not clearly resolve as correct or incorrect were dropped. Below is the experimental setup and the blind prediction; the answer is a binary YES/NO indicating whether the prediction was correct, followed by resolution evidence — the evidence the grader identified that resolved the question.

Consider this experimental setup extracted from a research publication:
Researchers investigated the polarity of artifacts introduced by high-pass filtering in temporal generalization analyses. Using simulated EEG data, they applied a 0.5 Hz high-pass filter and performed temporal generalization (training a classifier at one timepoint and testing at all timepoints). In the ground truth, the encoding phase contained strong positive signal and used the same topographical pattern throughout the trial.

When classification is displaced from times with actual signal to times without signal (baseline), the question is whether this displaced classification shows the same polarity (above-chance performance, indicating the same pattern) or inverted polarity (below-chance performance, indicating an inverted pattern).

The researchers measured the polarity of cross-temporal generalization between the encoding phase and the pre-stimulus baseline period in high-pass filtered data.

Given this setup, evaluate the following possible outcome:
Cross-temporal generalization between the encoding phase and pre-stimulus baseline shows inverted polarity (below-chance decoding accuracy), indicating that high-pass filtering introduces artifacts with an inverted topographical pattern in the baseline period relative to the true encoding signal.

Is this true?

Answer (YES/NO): YES